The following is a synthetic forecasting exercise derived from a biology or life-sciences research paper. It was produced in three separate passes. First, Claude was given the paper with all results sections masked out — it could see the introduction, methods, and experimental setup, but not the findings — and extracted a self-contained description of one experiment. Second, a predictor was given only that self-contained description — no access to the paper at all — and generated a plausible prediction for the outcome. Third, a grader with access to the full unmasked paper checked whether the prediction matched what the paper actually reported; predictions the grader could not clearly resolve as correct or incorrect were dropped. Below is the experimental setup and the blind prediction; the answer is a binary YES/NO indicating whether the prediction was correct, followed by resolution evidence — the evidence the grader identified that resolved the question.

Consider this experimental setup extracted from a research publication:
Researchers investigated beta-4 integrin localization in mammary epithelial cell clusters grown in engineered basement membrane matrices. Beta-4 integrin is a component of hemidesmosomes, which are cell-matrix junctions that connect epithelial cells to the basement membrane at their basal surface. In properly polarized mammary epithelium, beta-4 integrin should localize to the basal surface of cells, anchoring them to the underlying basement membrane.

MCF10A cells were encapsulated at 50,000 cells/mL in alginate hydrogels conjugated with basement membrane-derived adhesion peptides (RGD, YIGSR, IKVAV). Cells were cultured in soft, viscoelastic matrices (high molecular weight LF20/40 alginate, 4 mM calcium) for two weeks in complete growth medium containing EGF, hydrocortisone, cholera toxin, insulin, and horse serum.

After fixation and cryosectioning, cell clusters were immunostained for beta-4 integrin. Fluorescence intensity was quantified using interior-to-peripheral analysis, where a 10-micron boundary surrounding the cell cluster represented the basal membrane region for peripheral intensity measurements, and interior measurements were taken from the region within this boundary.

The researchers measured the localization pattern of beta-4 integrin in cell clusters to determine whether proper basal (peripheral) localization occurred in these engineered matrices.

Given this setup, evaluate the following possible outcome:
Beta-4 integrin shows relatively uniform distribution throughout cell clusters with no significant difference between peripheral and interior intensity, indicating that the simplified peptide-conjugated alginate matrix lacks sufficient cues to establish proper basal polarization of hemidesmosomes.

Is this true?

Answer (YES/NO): NO